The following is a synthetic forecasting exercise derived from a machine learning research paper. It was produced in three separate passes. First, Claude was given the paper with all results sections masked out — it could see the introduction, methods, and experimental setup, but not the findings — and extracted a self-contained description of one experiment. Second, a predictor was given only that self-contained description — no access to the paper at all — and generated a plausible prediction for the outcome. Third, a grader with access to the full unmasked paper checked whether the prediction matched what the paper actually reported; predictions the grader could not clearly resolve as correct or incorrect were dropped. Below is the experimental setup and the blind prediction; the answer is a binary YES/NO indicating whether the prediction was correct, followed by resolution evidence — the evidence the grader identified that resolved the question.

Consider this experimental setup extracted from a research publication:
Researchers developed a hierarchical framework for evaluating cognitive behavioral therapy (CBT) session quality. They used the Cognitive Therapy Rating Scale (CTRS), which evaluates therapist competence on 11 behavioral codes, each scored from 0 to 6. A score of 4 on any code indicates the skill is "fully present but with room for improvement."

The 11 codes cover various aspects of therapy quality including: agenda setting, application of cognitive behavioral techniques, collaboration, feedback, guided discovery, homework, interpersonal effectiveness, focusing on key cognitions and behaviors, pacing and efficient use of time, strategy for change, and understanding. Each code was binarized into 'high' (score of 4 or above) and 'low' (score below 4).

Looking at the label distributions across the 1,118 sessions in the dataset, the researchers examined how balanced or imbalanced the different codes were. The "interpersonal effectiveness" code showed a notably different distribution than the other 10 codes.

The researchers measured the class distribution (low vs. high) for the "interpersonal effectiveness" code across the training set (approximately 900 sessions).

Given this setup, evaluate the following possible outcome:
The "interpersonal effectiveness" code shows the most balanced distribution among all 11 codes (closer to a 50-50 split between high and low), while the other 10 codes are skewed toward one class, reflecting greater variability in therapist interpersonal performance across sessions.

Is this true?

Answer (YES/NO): NO